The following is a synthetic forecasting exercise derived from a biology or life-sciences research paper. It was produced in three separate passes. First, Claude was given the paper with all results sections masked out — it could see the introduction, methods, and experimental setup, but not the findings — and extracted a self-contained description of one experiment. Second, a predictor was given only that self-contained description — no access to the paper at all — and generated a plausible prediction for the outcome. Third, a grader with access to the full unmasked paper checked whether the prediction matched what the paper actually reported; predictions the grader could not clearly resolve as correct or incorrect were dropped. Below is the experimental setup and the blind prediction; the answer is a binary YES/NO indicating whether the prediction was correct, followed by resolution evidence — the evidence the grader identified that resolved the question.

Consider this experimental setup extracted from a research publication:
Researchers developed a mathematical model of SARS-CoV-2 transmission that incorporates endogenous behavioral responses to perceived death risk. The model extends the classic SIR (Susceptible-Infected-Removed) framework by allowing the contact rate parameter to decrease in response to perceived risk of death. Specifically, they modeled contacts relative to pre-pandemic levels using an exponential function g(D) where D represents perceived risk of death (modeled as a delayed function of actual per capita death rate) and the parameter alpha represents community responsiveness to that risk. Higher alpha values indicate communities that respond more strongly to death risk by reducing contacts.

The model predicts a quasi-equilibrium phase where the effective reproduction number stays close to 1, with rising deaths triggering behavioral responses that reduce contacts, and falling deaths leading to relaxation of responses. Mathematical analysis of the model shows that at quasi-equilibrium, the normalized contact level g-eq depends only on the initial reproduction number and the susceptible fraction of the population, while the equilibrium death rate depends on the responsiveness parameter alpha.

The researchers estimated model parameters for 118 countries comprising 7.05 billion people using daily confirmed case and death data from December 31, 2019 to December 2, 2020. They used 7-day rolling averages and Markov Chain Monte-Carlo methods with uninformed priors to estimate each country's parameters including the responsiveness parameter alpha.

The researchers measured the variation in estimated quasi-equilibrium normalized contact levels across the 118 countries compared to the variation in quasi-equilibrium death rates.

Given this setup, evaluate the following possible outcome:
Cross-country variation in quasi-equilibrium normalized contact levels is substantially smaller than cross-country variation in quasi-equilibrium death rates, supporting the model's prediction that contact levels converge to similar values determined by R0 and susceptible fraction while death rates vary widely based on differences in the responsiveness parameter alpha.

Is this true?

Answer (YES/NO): YES